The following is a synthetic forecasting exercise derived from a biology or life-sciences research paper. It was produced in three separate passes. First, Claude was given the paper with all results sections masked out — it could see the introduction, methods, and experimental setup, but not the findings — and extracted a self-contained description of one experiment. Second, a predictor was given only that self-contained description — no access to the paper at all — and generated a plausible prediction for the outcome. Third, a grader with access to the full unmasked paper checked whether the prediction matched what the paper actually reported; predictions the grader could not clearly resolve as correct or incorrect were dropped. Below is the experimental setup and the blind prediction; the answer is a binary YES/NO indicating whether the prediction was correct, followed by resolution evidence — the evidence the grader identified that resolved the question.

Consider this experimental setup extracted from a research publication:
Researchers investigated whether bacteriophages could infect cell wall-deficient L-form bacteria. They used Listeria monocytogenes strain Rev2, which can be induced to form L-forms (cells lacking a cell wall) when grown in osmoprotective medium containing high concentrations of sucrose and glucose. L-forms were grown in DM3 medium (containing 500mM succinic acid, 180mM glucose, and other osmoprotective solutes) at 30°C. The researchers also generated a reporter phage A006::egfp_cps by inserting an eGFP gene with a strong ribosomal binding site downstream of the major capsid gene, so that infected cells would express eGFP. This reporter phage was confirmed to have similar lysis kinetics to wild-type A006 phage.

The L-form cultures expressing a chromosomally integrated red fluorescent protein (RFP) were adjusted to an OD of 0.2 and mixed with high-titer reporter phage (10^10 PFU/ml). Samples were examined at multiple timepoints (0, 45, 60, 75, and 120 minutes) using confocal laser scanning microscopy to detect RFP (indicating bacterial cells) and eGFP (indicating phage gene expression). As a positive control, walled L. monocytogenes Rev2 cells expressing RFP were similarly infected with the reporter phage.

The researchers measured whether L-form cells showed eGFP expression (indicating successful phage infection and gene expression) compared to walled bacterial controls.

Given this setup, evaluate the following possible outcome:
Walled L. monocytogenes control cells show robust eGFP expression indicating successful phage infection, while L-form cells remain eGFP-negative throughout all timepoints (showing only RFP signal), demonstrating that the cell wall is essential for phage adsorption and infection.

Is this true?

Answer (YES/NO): YES